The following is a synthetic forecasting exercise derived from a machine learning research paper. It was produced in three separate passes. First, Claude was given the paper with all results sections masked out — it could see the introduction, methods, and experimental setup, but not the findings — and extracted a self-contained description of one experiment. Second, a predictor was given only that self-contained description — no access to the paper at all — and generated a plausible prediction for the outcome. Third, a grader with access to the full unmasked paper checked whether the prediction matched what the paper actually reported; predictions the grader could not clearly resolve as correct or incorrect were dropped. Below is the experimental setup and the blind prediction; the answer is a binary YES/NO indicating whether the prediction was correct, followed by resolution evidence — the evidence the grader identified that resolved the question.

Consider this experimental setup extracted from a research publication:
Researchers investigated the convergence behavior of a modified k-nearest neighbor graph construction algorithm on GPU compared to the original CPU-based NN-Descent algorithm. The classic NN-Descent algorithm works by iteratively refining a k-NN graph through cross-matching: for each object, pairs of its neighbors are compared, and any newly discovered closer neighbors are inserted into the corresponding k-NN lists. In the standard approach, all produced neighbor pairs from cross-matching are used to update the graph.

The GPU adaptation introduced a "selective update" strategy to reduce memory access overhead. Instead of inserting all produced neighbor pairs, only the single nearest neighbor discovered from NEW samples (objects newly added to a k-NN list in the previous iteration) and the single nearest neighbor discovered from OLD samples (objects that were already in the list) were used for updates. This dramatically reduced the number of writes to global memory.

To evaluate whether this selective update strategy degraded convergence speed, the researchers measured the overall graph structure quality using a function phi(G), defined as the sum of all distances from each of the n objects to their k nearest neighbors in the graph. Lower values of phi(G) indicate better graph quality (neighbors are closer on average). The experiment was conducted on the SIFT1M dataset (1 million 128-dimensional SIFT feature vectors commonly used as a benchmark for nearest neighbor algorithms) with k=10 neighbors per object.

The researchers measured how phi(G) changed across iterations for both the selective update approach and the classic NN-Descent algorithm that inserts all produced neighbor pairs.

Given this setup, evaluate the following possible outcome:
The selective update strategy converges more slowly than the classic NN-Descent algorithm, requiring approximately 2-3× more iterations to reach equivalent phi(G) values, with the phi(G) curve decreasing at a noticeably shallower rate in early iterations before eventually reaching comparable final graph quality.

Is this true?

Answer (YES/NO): NO